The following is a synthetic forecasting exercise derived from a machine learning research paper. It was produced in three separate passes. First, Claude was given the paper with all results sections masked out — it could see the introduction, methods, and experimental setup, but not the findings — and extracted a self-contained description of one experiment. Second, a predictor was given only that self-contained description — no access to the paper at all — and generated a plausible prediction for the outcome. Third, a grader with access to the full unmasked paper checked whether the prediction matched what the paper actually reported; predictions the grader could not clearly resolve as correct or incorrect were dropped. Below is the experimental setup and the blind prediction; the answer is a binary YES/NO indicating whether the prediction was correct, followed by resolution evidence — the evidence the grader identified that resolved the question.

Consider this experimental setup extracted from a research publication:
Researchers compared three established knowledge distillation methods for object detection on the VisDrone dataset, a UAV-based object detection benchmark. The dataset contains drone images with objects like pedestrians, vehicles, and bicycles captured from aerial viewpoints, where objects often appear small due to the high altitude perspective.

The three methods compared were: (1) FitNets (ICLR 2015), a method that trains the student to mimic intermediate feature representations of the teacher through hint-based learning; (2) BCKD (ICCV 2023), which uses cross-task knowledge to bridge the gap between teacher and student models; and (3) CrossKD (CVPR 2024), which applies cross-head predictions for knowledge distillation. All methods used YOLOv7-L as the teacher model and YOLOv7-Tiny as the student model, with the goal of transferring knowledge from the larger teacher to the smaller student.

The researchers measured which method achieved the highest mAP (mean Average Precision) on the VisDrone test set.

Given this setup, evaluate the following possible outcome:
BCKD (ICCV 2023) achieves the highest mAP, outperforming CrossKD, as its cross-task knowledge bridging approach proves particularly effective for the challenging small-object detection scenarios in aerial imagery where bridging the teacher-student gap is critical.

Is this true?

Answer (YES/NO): YES